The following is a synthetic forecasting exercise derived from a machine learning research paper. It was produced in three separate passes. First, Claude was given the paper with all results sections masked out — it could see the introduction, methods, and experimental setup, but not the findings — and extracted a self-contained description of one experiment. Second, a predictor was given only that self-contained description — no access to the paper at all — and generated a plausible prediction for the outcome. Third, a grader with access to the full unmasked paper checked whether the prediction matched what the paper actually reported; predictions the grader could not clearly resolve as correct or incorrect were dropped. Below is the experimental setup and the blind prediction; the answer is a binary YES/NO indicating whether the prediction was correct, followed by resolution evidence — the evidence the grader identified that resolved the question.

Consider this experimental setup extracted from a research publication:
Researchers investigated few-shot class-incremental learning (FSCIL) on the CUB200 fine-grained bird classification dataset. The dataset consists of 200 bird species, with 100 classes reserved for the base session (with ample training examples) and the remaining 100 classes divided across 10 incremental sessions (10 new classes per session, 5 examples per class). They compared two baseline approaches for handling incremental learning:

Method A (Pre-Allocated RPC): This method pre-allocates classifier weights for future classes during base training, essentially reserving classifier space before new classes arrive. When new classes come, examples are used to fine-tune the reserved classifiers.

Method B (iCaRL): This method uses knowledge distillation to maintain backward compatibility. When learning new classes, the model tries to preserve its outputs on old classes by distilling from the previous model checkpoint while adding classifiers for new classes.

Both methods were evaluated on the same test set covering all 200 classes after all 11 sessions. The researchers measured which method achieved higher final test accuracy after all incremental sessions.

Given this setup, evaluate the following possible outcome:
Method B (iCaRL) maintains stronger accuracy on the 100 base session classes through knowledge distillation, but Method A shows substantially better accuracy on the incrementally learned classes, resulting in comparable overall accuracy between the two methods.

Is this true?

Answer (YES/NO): NO